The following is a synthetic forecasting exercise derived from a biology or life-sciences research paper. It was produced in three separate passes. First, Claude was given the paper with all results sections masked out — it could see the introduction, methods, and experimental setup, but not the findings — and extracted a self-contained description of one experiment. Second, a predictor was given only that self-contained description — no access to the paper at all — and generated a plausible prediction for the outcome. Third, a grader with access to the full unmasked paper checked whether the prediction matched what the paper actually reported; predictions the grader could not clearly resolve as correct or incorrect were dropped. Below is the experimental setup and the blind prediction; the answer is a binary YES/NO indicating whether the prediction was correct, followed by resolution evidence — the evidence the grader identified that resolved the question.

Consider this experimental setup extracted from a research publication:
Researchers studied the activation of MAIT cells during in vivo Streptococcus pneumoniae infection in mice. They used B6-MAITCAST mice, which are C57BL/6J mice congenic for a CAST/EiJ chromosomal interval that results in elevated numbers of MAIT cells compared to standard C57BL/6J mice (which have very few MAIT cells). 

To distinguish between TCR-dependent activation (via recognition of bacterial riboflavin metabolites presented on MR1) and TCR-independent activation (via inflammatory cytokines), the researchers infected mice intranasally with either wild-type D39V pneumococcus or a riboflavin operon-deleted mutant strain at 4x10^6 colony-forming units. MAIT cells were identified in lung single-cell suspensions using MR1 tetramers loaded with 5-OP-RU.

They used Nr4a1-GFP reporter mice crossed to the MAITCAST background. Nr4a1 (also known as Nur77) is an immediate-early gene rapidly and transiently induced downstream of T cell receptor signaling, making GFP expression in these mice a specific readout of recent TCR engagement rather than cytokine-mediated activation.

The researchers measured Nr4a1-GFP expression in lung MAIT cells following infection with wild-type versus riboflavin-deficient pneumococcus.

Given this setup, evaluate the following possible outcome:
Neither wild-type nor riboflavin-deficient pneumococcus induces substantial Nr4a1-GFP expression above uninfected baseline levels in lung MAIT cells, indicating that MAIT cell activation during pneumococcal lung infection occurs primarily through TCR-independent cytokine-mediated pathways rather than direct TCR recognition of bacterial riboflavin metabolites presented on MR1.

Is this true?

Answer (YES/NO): NO